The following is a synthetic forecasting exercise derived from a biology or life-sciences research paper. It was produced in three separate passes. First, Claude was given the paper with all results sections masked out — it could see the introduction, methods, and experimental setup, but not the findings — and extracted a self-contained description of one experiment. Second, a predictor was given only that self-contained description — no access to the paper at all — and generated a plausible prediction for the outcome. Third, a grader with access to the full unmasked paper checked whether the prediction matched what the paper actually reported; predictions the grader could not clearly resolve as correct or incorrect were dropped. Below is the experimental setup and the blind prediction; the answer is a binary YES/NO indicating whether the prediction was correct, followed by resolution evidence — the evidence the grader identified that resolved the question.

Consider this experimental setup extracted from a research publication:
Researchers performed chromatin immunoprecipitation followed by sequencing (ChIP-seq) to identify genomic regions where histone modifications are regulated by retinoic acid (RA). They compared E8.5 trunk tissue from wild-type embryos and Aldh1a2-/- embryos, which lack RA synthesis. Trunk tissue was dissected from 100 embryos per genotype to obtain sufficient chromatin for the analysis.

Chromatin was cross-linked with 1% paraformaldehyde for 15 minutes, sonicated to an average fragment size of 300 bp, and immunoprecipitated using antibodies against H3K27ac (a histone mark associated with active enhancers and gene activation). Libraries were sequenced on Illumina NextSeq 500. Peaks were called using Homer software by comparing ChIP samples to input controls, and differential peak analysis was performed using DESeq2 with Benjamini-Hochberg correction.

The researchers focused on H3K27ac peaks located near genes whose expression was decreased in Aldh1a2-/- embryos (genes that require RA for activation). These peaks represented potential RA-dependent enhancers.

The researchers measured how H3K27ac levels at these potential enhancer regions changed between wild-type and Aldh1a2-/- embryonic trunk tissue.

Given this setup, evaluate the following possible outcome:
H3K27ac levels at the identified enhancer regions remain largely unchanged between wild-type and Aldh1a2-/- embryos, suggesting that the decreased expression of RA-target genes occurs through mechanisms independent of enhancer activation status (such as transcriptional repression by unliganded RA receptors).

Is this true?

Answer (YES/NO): NO